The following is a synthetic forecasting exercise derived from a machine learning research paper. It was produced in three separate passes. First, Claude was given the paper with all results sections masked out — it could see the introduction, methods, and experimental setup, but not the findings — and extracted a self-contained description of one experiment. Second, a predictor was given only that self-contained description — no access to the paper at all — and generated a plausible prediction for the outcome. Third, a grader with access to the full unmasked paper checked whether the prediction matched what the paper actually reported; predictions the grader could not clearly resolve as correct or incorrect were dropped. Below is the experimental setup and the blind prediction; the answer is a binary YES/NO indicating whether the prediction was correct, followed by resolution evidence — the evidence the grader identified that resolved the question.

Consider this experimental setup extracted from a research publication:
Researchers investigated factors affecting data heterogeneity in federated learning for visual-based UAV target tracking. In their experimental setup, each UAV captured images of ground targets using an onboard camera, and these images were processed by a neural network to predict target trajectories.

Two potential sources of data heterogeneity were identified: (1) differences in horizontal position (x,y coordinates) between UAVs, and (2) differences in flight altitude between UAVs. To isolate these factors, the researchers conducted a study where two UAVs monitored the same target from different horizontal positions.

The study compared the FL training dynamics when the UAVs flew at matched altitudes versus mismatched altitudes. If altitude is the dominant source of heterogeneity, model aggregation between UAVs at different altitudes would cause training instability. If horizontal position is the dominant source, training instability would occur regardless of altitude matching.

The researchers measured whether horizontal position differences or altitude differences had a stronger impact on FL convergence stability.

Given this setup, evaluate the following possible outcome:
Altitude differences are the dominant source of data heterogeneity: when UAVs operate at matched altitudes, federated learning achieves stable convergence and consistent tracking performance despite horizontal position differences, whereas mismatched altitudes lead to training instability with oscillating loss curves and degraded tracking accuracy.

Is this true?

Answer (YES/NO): YES